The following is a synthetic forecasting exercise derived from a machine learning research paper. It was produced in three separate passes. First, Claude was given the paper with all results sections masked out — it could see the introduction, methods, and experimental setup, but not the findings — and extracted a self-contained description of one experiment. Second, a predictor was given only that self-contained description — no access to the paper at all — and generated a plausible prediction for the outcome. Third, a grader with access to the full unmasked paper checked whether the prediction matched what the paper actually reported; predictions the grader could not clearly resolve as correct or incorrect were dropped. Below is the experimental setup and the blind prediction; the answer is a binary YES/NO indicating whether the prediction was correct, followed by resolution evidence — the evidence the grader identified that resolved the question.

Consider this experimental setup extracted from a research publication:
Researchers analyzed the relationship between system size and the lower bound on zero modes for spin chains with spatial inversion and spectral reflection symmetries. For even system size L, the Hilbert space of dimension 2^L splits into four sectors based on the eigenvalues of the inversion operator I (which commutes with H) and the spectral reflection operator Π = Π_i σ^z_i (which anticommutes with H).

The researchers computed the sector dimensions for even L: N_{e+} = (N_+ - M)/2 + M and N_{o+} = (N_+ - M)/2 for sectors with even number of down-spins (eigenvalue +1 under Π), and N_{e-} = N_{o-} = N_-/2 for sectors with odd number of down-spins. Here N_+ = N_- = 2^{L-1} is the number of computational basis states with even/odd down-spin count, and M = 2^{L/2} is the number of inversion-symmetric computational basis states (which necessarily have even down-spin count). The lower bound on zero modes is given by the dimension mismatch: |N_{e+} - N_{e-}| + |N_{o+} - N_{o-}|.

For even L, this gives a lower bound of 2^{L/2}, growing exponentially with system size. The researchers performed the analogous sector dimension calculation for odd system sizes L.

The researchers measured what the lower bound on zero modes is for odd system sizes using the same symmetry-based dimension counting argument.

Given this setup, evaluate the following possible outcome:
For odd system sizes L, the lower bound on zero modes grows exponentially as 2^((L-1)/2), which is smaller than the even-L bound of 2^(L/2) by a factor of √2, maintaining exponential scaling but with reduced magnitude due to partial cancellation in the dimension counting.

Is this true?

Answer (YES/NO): NO